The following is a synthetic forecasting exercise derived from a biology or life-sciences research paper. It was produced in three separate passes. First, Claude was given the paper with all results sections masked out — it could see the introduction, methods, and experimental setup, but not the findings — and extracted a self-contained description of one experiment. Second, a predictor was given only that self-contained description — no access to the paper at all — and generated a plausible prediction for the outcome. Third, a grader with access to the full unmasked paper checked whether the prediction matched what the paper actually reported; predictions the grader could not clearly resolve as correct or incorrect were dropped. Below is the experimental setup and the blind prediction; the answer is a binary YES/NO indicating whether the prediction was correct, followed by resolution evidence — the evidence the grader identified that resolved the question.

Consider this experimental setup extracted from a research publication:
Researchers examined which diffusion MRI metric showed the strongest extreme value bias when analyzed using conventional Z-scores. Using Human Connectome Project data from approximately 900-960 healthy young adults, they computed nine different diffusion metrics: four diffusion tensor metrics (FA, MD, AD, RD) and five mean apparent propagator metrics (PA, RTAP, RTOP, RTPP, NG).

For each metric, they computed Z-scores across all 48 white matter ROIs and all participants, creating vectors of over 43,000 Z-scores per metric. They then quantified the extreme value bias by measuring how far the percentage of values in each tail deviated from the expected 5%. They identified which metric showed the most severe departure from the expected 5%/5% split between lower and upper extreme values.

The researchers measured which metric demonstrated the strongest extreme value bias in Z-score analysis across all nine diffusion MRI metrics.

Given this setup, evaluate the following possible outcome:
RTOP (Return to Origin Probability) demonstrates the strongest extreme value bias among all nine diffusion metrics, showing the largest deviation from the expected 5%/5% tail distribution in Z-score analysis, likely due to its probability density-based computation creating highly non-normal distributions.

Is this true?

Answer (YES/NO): NO